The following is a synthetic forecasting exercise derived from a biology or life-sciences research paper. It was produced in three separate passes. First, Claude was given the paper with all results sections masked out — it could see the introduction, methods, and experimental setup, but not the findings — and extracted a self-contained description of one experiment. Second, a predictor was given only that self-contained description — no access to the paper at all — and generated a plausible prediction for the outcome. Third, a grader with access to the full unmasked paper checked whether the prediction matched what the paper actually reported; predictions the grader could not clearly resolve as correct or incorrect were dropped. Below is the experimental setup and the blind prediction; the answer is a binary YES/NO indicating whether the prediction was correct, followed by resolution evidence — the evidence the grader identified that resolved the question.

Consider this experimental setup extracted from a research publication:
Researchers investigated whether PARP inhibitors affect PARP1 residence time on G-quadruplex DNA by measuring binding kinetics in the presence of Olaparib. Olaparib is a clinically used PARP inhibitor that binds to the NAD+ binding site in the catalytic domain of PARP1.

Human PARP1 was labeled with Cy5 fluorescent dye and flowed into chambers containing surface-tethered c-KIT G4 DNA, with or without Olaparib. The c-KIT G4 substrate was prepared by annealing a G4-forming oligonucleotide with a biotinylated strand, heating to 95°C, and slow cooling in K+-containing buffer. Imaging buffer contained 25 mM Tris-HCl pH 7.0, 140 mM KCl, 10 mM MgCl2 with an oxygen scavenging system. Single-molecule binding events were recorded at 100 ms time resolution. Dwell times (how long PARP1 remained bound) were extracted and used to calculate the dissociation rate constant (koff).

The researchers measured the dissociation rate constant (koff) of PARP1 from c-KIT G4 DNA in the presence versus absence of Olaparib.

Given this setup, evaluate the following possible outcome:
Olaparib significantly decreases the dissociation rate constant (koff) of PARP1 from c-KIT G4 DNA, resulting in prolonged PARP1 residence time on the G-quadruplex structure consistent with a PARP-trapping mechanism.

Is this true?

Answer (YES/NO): NO